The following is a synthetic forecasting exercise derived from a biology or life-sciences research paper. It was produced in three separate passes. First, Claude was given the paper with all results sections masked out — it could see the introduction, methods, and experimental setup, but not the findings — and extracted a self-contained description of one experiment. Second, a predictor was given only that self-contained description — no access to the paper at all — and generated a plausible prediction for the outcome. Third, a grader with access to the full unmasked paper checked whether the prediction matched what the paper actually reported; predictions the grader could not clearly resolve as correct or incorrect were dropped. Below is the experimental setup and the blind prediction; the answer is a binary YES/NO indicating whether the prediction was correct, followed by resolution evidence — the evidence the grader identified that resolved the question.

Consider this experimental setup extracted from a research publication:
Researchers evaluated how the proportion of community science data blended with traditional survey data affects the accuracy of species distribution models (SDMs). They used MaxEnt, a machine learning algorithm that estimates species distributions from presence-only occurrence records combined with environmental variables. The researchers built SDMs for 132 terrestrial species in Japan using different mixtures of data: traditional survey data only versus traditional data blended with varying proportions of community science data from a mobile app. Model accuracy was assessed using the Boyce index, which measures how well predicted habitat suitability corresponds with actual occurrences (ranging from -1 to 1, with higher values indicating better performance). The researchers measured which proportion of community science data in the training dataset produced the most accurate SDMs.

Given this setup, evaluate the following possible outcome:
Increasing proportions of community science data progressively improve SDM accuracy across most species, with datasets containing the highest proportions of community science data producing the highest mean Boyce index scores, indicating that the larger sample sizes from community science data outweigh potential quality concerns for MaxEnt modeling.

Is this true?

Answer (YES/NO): NO